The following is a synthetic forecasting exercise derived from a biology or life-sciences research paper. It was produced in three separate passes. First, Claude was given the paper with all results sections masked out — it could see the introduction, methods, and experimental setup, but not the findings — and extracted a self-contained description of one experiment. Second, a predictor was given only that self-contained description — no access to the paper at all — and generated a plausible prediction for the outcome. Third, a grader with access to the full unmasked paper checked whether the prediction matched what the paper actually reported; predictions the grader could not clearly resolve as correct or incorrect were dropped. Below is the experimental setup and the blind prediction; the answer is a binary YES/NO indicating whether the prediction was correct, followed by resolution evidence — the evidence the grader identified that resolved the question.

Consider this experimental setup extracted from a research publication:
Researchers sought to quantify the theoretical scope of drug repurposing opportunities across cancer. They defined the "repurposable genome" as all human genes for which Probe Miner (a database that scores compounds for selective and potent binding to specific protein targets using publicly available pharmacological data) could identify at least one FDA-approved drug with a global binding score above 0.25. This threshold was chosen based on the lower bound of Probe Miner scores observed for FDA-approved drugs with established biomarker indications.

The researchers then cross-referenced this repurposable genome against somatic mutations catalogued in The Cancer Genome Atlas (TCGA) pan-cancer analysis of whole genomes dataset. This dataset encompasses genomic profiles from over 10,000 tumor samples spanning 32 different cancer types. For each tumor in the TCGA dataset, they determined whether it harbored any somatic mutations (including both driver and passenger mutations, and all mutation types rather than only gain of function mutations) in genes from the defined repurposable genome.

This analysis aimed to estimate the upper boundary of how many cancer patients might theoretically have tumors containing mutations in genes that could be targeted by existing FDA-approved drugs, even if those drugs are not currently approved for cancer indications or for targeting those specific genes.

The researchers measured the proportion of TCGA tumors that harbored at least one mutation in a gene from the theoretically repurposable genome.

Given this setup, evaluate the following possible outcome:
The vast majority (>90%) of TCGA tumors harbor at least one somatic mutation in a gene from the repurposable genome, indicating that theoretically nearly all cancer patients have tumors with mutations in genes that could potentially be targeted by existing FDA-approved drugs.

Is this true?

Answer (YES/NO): NO